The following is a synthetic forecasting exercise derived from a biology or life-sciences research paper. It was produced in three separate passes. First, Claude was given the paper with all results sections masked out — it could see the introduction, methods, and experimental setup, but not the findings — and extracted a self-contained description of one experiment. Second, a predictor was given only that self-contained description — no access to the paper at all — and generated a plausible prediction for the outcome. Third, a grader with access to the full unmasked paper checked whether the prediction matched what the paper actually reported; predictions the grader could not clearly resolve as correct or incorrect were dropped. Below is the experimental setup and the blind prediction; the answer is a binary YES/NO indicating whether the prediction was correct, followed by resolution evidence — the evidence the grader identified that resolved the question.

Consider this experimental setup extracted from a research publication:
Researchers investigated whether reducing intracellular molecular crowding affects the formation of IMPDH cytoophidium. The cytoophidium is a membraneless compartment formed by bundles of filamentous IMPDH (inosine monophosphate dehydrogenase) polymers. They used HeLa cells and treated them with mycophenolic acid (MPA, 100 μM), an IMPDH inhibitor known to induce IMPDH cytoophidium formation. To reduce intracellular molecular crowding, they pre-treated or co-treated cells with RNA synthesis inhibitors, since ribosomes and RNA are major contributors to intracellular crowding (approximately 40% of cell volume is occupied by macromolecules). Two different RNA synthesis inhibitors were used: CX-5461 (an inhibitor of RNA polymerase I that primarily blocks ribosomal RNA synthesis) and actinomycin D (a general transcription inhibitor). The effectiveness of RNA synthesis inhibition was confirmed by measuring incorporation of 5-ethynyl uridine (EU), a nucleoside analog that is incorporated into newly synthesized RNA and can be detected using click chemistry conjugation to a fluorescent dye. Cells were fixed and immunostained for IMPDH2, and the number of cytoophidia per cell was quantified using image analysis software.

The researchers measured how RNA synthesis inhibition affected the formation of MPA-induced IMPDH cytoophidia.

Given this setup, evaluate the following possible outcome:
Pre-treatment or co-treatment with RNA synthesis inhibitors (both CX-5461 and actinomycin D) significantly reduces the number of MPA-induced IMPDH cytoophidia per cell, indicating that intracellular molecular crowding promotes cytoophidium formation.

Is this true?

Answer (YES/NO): NO